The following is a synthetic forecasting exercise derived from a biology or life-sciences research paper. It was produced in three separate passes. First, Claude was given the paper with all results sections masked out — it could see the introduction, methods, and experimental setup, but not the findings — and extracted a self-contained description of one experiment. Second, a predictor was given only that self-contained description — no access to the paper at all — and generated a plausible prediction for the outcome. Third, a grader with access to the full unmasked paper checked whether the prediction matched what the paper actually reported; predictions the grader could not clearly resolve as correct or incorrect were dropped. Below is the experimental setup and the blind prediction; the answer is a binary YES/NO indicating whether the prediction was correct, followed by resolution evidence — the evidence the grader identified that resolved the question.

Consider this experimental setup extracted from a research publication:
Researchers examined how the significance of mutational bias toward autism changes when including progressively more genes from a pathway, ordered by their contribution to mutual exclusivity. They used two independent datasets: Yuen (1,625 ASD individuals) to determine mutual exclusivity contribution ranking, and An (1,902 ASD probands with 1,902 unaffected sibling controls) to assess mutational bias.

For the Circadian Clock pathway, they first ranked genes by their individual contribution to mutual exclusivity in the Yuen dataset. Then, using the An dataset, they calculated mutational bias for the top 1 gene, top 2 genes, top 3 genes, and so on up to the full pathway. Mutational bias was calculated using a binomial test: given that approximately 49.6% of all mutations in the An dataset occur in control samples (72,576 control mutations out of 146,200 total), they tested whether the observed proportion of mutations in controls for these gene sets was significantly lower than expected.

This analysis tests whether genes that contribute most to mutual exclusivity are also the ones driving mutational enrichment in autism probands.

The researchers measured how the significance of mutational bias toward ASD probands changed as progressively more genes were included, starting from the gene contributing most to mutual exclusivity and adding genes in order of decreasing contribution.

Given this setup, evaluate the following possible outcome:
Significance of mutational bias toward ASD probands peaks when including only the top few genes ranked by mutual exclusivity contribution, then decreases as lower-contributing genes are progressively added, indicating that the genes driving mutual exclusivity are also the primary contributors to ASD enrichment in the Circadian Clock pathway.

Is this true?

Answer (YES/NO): YES